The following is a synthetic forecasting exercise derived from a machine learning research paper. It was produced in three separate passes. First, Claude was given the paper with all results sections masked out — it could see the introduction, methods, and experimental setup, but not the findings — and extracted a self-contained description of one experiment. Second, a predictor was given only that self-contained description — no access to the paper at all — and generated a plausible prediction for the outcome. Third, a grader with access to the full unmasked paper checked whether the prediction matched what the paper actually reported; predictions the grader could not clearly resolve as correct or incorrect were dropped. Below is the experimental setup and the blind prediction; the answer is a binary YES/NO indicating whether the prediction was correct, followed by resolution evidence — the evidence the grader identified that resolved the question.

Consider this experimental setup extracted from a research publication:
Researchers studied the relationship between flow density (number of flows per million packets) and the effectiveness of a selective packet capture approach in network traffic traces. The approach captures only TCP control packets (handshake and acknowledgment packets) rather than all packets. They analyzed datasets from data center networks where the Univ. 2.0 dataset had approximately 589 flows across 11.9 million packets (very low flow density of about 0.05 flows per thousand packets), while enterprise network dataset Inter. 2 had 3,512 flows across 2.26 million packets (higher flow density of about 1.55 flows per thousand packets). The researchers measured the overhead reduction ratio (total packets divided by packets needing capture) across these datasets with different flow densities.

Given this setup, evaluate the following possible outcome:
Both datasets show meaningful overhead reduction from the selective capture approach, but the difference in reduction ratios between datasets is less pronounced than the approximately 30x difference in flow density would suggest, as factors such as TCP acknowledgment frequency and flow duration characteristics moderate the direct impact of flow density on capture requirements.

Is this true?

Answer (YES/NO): NO